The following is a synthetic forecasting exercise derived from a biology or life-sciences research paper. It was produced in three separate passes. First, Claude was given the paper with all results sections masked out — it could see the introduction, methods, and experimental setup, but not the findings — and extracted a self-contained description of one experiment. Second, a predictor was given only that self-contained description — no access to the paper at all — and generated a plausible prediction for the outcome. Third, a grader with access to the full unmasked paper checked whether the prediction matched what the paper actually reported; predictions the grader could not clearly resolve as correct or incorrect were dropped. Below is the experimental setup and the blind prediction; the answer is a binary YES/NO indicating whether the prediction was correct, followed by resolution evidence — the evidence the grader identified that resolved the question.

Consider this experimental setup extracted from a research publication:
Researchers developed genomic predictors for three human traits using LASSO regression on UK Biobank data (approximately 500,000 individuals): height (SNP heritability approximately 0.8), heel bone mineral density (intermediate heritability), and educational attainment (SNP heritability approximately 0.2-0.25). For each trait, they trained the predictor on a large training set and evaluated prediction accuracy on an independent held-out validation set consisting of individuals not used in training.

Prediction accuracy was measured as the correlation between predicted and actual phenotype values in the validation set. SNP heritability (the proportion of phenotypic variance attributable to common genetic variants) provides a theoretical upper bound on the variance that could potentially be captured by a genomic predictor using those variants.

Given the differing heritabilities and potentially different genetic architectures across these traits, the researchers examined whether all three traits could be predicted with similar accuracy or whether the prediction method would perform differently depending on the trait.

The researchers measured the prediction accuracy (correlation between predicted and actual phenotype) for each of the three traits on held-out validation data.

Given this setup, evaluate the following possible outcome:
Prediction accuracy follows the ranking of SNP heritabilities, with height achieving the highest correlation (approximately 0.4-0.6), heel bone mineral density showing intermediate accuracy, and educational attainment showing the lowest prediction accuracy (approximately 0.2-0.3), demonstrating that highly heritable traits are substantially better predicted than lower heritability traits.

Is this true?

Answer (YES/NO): NO